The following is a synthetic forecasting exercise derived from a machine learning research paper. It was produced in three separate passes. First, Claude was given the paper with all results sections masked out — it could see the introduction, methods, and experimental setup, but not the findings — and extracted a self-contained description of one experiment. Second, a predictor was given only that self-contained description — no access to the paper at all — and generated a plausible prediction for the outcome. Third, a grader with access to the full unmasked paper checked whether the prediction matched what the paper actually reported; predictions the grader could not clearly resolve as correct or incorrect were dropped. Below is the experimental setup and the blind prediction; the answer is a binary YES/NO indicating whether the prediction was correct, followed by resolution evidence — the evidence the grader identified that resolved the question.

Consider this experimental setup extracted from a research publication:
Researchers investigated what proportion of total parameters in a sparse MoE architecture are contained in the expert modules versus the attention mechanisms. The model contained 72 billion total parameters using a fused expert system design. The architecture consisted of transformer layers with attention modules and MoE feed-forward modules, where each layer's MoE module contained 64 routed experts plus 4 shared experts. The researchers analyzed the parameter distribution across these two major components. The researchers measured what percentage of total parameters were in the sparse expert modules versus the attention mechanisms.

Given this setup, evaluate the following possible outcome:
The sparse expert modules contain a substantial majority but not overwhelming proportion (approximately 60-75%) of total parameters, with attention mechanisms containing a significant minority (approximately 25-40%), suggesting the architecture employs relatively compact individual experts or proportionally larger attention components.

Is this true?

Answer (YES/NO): NO